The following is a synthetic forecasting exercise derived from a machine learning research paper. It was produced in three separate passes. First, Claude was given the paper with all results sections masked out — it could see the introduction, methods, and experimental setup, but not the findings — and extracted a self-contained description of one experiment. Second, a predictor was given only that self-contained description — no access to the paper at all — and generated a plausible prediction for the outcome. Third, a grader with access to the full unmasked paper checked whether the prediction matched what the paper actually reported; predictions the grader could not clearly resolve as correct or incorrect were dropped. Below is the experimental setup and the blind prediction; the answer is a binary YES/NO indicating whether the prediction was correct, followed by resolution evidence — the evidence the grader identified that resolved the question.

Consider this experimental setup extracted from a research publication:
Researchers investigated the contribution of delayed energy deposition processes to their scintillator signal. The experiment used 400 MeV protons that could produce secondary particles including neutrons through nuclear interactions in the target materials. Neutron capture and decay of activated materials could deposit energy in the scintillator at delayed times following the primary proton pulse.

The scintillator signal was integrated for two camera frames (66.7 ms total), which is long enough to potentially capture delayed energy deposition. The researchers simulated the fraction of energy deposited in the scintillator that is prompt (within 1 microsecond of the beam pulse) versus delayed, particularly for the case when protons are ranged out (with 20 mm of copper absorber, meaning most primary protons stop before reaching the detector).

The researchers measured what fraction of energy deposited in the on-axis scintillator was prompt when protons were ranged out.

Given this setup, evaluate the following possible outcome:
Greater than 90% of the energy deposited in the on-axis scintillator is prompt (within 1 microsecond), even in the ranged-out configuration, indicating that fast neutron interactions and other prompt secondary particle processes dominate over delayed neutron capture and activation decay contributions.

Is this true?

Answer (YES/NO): YES